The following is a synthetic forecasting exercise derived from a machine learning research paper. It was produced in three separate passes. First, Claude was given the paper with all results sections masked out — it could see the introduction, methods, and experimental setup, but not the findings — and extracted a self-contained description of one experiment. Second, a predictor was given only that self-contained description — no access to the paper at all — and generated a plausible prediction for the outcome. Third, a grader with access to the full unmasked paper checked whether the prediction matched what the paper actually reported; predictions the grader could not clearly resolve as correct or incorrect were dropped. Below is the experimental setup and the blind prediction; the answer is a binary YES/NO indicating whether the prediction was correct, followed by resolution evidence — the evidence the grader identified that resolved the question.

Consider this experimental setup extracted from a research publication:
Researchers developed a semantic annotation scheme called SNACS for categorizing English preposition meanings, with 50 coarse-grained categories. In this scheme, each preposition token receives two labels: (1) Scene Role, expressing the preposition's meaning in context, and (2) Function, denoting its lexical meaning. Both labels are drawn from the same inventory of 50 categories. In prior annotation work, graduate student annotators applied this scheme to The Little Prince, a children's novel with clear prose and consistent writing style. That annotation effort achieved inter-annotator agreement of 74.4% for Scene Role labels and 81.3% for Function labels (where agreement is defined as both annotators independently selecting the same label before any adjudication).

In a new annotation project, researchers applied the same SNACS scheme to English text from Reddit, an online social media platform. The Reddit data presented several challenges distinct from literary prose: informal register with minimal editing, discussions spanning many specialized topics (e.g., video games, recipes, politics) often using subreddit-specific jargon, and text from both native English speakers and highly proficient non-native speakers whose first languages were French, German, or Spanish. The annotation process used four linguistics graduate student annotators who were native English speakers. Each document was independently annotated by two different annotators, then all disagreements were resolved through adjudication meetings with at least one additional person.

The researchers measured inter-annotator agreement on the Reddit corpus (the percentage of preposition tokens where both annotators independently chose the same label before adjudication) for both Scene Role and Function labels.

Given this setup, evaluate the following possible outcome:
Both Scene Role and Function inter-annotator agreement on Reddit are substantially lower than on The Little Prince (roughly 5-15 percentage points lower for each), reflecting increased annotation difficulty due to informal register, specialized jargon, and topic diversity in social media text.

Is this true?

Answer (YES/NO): YES